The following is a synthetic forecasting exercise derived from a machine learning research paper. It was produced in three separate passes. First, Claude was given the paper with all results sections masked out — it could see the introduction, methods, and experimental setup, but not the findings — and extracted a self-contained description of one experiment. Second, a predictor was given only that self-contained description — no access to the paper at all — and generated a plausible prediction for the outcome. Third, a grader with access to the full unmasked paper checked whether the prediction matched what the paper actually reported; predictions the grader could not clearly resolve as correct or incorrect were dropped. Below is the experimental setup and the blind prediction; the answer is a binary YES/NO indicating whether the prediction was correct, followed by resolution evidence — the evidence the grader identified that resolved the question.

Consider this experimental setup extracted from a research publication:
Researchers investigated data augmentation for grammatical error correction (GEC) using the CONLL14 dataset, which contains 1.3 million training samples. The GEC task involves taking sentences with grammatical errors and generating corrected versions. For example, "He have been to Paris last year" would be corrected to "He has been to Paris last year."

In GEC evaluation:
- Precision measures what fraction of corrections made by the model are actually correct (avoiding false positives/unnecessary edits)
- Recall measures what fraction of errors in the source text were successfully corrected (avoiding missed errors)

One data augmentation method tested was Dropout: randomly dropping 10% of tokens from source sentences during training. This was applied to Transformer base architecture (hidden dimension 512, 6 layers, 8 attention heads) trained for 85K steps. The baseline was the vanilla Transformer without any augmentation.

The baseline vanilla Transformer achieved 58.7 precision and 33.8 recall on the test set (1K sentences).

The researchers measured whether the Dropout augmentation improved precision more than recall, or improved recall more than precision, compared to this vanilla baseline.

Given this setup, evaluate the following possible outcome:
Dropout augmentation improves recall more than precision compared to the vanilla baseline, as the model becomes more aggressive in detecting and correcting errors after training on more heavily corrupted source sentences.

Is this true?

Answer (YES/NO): NO